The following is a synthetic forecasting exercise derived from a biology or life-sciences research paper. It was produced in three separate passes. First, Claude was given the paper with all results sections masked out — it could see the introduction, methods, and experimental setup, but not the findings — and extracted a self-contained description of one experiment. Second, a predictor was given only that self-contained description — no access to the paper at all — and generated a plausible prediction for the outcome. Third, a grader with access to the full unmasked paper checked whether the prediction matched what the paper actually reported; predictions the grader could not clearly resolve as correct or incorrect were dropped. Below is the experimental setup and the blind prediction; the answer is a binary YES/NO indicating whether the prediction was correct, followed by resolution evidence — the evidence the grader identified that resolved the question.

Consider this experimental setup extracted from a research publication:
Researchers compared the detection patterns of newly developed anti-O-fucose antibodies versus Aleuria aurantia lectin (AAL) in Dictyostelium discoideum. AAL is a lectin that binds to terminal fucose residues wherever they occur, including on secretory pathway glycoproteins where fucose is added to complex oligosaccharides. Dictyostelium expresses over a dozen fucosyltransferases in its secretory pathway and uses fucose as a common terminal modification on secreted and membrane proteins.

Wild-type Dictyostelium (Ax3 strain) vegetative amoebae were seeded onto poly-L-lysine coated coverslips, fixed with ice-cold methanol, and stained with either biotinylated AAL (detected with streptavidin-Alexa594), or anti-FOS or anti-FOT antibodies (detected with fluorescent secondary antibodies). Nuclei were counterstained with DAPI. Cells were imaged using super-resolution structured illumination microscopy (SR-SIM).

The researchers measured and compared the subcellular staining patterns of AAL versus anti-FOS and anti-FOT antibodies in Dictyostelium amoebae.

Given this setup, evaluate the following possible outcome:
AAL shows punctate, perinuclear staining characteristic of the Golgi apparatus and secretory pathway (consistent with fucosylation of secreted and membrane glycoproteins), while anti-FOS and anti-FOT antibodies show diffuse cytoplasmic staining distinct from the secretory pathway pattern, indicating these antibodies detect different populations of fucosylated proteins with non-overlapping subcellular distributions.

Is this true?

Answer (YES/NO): NO